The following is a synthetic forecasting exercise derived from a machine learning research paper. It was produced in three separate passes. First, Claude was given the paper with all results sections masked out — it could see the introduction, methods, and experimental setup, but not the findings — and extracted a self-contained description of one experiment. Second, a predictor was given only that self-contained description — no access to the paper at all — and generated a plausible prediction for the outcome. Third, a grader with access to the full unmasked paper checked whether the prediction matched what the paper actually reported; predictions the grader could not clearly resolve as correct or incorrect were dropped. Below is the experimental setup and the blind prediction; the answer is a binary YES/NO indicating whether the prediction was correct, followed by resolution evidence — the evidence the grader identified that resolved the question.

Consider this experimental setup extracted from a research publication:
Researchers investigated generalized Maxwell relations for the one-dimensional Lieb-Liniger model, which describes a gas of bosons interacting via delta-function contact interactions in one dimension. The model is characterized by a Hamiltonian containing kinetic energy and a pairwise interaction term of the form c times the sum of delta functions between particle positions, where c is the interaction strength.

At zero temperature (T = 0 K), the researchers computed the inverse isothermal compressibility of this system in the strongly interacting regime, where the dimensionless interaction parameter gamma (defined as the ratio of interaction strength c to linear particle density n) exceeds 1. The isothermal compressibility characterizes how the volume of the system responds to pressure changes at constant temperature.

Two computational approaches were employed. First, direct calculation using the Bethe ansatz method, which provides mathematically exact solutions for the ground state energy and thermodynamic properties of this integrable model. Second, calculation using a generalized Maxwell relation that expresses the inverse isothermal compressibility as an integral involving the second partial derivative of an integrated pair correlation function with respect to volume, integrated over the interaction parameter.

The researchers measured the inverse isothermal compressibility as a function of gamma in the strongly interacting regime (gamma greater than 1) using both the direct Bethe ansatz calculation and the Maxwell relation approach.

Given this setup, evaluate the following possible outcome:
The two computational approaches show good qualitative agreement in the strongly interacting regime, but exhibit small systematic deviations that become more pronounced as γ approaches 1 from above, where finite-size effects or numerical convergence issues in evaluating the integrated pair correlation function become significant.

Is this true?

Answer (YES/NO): NO